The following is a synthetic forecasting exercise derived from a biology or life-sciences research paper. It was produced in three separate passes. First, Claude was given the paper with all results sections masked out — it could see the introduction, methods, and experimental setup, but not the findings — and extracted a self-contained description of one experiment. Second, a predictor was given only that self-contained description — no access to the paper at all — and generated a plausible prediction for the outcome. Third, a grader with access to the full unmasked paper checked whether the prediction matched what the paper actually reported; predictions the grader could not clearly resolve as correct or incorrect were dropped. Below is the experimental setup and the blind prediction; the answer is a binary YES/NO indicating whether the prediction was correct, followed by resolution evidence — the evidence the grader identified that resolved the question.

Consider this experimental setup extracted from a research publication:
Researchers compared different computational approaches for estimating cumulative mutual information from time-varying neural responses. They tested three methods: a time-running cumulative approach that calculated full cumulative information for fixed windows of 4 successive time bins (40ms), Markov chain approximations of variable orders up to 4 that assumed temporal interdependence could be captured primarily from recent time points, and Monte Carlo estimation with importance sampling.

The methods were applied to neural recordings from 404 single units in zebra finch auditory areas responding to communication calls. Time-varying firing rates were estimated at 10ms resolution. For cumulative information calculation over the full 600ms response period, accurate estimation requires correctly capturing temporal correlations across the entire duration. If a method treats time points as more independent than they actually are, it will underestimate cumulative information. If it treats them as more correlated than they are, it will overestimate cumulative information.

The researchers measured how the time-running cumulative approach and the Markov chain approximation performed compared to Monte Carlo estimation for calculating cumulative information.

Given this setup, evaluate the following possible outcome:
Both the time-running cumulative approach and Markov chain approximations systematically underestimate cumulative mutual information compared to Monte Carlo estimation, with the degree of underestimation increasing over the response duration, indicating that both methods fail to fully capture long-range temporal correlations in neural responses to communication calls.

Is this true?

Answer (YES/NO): NO